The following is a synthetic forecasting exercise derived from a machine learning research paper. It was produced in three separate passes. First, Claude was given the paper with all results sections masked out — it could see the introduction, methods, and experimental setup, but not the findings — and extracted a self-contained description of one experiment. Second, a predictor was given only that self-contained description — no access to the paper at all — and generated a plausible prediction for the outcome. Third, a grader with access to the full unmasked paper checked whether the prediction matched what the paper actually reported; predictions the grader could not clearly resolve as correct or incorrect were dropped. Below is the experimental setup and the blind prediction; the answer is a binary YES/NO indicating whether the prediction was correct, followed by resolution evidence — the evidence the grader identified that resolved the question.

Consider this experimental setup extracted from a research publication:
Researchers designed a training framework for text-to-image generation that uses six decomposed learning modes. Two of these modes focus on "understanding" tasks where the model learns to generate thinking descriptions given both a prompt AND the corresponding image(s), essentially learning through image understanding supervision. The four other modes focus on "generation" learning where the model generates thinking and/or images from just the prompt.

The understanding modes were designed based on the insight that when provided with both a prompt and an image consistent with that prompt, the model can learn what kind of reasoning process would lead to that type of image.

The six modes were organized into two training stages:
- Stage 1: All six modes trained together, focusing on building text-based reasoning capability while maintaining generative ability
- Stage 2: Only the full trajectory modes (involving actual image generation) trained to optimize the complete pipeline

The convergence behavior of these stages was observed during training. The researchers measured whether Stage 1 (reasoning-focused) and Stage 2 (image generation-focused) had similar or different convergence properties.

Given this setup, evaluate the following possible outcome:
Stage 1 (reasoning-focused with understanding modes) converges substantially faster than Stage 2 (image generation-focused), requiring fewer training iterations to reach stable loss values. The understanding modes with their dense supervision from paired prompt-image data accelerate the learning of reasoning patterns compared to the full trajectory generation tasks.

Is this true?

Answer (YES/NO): YES